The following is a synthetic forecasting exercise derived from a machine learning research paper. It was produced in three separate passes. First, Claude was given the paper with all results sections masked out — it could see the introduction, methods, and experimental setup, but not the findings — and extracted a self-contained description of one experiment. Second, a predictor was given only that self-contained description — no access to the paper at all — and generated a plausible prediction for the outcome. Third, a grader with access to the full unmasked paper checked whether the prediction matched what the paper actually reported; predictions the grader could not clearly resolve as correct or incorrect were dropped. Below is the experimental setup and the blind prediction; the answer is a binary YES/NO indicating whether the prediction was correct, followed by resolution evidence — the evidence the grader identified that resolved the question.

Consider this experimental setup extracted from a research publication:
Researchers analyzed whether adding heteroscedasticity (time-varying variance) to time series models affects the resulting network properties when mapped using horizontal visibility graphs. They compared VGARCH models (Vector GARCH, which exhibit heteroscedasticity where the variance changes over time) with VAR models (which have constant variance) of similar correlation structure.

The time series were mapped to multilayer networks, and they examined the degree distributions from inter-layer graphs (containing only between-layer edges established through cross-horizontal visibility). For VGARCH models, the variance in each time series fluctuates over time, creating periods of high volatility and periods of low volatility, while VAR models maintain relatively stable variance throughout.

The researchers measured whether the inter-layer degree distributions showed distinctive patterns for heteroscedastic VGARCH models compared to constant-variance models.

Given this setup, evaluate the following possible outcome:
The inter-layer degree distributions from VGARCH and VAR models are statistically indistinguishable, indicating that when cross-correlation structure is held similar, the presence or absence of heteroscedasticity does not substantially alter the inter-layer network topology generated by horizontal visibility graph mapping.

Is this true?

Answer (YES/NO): NO